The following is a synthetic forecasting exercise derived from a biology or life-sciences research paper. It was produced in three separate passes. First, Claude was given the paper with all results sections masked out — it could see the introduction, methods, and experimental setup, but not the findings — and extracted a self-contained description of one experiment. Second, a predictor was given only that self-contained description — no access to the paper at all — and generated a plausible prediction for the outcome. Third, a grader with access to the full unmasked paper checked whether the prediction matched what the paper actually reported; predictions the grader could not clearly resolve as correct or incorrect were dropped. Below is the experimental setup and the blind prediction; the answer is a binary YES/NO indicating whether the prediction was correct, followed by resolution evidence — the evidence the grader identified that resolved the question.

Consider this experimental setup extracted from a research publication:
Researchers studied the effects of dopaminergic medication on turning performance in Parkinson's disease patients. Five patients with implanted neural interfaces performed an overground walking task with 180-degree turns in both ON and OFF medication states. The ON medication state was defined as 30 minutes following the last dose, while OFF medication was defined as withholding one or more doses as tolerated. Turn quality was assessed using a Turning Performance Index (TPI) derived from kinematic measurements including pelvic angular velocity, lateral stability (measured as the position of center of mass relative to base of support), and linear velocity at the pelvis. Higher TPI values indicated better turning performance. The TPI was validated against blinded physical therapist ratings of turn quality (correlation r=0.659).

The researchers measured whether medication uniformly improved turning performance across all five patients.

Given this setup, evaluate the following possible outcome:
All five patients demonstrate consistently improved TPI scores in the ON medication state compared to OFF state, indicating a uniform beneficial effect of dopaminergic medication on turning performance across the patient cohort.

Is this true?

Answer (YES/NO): NO